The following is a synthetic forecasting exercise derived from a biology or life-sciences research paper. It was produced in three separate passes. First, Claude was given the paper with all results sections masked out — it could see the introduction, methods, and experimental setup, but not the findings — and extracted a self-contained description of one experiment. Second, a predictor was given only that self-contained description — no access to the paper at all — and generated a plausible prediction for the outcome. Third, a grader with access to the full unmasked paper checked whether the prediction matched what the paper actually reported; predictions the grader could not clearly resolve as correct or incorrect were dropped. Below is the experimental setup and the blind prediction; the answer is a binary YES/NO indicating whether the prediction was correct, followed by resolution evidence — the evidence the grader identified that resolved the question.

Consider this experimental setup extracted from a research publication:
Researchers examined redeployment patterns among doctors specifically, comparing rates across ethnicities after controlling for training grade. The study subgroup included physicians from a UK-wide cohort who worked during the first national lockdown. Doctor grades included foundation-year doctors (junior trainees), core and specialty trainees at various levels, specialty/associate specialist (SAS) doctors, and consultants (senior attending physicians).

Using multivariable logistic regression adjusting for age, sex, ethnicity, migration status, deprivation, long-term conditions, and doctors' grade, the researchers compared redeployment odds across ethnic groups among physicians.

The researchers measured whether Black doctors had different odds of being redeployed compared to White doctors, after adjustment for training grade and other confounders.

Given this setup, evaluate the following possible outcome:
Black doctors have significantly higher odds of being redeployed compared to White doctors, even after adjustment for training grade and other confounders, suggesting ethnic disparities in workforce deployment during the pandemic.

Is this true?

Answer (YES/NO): NO